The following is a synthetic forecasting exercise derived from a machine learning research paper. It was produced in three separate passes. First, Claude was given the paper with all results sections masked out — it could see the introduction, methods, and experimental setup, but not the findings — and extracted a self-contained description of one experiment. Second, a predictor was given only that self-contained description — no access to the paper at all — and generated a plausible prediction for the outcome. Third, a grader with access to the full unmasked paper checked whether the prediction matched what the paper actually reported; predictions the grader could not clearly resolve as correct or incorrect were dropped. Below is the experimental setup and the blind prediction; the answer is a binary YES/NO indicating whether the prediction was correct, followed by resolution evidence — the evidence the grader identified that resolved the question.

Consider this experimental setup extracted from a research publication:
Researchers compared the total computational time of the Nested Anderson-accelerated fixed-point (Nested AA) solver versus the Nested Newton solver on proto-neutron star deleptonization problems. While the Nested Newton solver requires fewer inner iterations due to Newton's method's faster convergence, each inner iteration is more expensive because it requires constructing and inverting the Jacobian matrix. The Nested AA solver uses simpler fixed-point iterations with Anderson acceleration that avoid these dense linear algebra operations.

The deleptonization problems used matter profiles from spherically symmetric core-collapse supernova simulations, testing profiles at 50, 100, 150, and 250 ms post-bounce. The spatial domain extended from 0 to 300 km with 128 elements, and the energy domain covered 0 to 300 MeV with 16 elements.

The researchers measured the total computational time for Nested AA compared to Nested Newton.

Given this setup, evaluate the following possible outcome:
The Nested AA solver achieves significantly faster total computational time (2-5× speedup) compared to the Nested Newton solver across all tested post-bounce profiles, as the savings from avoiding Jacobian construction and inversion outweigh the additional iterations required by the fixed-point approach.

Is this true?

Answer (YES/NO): NO